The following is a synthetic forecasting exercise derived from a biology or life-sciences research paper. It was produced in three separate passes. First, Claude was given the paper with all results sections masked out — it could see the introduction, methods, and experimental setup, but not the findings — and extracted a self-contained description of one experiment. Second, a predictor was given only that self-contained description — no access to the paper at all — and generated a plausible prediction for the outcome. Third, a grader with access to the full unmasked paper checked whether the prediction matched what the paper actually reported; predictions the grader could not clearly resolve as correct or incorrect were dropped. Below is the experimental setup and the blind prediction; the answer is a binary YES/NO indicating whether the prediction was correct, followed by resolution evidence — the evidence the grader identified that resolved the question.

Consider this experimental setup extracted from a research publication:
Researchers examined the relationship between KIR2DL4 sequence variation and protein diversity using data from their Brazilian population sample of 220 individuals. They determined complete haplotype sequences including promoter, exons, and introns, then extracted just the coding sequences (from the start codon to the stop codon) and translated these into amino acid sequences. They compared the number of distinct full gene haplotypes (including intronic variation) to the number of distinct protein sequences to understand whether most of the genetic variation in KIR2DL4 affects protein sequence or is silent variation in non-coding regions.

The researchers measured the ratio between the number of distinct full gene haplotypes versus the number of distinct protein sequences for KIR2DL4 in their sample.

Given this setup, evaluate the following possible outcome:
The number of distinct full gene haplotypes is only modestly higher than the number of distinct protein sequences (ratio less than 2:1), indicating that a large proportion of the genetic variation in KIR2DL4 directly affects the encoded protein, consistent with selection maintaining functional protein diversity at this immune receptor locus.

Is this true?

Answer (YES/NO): NO